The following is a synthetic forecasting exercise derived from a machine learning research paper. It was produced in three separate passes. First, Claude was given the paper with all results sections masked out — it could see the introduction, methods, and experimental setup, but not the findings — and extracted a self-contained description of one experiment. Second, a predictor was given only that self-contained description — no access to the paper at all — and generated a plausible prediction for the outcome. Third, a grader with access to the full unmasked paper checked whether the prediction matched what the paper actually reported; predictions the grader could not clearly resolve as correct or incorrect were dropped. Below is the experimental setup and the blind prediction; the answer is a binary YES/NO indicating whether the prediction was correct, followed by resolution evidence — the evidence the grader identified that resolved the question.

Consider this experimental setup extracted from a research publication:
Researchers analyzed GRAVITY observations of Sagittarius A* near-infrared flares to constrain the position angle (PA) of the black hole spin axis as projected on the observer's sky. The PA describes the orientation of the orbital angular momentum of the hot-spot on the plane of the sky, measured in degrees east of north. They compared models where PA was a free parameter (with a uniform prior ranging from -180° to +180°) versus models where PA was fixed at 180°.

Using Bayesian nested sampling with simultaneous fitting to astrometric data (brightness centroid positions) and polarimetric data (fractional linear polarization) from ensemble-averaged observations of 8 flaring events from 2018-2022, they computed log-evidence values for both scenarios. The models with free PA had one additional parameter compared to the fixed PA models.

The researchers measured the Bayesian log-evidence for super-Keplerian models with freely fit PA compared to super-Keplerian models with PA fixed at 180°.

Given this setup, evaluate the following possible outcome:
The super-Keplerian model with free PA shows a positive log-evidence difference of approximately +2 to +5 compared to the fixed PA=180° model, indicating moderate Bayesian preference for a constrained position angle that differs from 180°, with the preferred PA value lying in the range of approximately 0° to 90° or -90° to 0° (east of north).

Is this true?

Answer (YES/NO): NO